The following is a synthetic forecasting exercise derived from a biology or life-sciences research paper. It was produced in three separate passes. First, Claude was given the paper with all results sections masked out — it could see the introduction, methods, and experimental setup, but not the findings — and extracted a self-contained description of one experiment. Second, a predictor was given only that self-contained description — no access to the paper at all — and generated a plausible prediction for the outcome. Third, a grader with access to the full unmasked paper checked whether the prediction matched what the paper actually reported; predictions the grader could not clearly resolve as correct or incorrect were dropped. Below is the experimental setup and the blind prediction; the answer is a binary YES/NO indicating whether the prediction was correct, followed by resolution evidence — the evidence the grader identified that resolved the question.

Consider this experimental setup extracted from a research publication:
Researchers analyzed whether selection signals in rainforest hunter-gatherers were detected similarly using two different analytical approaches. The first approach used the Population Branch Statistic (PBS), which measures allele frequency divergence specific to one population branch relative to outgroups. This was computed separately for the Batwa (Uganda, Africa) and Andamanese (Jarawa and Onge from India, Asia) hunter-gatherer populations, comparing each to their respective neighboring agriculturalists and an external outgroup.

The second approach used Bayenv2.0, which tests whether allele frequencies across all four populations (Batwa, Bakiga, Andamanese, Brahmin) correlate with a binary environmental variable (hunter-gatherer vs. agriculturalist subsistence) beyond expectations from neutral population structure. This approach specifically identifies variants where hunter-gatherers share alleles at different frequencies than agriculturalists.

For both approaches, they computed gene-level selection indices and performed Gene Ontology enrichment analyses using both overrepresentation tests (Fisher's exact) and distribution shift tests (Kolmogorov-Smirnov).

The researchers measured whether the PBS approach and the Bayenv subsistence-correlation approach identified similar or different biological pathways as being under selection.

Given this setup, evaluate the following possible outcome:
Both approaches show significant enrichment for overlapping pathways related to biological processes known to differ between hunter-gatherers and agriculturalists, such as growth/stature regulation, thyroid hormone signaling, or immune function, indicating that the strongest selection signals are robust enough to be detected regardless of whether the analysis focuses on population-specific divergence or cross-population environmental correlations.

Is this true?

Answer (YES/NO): YES